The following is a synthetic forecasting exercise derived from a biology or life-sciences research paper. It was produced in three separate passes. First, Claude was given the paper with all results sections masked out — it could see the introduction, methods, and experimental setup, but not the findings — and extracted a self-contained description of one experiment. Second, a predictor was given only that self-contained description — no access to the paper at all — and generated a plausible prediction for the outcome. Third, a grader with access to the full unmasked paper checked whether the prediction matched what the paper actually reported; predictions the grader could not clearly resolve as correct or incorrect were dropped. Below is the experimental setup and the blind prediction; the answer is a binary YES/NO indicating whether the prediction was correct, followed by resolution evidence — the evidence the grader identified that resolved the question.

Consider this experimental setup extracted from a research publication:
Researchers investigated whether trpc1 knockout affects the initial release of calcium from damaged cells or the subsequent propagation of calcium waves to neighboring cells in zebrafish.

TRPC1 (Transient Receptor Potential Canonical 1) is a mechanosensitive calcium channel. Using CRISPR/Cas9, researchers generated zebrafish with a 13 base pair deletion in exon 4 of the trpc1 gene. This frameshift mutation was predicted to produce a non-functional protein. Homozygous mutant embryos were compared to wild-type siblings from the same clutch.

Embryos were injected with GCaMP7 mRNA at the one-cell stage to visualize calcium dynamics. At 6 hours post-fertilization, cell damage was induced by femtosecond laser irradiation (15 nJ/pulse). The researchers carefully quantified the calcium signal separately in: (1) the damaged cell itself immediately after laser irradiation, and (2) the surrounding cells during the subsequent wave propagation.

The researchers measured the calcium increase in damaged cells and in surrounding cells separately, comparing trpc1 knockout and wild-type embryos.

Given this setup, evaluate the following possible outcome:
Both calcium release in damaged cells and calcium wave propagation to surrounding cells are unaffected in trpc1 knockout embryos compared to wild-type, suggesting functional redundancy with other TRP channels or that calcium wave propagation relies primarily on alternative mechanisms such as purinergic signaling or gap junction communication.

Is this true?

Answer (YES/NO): NO